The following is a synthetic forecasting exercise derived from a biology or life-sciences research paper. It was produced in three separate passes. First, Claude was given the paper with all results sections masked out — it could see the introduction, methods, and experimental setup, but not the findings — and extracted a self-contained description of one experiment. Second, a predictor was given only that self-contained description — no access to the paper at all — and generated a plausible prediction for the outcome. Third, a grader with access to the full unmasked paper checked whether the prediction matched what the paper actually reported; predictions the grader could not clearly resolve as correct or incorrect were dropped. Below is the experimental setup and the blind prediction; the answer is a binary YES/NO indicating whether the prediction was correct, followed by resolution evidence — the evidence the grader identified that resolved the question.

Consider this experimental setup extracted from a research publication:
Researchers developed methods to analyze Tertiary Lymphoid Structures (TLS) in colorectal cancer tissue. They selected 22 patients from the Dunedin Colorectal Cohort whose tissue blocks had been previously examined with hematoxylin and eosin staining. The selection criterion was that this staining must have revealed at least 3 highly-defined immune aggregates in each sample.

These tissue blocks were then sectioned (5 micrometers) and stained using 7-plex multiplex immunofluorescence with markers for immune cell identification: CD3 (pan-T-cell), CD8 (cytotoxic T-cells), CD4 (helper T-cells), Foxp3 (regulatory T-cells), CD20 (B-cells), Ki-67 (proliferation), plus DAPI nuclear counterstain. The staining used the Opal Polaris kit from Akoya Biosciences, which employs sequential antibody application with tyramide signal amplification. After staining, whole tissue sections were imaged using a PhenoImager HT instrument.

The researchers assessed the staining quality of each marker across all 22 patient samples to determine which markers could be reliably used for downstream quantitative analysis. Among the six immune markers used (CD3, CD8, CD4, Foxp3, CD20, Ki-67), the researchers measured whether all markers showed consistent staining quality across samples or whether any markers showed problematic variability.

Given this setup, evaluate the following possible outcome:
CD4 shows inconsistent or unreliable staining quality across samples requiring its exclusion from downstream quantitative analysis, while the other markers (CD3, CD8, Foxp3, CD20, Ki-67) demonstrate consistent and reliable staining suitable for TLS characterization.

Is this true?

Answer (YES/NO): YES